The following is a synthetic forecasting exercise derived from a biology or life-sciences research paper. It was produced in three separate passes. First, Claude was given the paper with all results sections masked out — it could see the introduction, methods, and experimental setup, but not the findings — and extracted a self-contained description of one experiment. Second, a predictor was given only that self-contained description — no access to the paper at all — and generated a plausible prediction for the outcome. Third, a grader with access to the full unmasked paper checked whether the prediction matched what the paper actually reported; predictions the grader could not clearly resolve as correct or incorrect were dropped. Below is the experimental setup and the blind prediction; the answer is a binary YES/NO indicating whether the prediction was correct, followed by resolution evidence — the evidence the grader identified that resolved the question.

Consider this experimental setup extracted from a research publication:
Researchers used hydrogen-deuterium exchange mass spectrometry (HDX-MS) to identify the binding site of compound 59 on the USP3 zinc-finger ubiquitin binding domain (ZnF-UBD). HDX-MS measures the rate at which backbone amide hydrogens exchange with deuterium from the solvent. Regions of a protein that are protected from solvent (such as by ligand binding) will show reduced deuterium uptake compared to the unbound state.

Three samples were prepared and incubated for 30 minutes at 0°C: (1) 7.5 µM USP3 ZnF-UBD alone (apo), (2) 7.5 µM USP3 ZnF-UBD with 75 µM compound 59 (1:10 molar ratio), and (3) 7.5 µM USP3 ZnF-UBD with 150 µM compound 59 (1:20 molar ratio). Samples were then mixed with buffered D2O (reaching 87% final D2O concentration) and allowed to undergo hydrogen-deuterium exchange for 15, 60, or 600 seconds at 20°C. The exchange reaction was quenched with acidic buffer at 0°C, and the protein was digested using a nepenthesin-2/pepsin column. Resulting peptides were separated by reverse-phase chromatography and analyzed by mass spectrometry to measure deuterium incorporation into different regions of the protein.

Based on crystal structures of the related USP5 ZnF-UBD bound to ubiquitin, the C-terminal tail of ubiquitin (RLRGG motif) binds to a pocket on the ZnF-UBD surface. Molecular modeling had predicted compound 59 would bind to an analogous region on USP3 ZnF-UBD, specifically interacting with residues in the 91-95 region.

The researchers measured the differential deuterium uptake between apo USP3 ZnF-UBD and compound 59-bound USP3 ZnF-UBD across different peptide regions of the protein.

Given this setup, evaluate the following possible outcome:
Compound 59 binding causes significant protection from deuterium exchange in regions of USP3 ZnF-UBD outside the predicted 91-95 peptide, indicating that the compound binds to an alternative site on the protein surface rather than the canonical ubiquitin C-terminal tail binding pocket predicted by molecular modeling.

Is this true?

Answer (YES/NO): NO